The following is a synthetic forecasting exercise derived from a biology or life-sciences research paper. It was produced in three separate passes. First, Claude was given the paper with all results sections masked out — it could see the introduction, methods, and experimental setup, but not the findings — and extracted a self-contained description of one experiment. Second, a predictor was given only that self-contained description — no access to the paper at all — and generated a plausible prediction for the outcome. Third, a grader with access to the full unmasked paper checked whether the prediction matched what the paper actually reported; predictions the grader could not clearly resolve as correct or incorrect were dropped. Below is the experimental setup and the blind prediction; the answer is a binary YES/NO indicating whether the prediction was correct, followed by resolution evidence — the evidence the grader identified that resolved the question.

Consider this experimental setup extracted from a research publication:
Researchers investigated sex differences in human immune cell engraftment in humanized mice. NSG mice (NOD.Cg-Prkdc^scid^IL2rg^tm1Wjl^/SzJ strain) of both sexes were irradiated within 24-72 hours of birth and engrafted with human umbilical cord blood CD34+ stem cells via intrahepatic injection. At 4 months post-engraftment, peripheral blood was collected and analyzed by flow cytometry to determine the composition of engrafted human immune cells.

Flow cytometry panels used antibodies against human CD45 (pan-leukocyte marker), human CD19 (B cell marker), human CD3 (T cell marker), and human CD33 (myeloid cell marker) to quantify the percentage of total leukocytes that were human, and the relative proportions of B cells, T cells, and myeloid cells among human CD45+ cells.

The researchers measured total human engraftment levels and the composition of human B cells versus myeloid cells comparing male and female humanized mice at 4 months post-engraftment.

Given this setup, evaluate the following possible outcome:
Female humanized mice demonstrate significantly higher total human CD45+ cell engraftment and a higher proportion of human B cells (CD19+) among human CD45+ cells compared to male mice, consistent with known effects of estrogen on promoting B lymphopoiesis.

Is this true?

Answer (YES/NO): NO